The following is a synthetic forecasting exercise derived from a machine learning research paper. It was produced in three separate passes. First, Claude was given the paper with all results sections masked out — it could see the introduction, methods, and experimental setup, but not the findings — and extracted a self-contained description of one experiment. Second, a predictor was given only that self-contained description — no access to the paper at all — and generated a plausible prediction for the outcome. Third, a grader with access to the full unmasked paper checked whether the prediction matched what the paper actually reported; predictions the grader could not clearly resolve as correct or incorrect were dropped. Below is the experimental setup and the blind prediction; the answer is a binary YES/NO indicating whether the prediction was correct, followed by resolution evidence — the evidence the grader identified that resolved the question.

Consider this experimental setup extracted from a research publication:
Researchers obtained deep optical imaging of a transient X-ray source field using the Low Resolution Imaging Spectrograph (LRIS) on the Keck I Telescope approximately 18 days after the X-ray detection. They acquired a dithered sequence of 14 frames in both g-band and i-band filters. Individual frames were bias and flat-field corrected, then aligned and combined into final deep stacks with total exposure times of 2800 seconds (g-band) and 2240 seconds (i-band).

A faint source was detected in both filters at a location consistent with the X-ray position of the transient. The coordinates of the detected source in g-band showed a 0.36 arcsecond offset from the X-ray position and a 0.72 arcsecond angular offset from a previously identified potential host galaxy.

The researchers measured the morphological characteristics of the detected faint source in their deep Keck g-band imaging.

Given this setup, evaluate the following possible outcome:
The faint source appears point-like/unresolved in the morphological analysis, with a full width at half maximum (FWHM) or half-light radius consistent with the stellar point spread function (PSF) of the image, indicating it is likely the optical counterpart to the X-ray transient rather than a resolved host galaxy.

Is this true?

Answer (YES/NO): NO